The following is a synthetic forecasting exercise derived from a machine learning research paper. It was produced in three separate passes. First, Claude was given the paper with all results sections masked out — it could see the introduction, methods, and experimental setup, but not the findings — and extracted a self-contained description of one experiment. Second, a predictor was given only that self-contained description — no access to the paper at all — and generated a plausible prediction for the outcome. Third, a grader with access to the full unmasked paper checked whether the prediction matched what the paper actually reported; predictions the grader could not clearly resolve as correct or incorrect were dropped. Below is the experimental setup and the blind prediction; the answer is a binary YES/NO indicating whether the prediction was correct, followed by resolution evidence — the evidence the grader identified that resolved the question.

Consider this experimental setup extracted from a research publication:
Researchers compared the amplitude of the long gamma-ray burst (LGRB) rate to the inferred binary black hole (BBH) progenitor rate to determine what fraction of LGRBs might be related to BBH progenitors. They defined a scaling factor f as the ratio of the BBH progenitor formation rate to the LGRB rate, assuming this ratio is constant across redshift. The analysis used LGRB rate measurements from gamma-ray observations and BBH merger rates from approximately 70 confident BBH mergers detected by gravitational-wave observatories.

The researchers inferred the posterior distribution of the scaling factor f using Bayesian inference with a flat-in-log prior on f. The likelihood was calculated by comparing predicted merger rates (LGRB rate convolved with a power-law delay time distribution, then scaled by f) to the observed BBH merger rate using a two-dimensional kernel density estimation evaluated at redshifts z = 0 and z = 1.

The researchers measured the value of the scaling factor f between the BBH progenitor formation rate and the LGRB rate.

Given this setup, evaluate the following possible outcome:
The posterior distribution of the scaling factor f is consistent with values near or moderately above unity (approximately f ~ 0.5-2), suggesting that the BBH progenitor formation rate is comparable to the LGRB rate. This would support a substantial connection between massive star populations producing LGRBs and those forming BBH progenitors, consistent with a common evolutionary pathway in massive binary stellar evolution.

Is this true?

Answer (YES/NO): NO